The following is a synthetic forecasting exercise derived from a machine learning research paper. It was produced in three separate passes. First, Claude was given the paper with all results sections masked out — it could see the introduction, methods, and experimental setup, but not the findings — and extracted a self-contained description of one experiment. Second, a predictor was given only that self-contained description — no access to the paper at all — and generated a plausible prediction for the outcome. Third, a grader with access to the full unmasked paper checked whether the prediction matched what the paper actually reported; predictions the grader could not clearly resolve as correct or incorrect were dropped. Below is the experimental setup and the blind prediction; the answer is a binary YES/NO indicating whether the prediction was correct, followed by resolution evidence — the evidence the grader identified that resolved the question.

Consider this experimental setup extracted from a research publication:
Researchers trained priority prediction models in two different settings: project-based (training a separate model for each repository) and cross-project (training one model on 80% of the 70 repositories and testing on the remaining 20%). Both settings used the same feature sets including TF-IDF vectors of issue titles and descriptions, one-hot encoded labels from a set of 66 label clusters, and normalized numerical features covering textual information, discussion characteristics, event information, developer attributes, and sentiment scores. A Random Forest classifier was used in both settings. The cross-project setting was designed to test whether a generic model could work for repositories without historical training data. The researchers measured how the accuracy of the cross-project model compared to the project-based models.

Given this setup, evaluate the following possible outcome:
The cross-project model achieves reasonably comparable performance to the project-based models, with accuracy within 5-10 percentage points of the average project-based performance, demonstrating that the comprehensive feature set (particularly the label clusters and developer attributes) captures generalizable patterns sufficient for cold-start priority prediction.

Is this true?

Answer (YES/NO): YES